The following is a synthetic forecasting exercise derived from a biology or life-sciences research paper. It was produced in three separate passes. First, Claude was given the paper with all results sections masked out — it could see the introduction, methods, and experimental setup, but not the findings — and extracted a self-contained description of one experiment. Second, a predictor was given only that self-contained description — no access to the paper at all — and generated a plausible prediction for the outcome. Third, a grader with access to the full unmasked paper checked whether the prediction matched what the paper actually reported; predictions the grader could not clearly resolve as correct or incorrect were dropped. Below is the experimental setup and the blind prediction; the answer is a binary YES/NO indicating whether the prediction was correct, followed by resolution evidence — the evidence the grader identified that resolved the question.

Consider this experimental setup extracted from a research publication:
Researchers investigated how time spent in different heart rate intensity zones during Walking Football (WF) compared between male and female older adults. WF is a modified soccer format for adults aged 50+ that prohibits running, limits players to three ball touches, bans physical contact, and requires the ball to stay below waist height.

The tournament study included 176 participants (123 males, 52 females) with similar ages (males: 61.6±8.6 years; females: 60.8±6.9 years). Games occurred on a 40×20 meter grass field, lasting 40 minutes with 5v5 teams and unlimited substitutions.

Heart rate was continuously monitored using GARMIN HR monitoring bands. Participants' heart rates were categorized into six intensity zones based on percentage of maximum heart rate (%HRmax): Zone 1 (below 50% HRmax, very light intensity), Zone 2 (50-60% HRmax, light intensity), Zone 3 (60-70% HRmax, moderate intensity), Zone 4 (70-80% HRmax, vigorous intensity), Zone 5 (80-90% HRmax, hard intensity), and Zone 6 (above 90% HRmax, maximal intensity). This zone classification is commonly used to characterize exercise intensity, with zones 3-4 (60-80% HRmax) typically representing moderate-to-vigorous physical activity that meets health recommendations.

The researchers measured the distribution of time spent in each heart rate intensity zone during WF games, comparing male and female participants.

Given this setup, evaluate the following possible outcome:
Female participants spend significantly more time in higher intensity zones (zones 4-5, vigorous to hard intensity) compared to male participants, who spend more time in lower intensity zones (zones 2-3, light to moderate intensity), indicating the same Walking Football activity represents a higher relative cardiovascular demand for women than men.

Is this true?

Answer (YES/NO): NO